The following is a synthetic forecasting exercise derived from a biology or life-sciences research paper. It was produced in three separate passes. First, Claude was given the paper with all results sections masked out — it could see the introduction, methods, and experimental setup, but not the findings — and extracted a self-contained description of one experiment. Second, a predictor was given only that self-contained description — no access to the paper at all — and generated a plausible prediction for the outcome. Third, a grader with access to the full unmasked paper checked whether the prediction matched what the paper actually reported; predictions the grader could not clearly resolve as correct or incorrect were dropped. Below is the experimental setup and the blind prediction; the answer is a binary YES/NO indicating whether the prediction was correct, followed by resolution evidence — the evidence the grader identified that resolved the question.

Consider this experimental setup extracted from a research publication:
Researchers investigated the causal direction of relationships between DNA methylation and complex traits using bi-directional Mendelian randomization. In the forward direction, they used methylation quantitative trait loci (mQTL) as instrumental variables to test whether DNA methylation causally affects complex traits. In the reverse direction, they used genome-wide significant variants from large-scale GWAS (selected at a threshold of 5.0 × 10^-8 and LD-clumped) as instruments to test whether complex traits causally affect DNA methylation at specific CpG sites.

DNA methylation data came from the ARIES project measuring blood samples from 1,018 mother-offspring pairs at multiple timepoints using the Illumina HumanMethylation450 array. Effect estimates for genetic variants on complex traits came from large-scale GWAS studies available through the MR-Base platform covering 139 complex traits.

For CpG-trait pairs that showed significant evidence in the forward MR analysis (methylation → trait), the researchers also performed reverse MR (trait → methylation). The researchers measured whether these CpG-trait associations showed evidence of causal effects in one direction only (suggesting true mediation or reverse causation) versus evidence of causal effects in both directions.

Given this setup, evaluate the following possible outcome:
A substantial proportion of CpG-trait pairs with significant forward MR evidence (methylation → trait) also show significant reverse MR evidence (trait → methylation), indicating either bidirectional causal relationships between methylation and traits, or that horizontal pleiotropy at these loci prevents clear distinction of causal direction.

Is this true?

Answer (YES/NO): NO